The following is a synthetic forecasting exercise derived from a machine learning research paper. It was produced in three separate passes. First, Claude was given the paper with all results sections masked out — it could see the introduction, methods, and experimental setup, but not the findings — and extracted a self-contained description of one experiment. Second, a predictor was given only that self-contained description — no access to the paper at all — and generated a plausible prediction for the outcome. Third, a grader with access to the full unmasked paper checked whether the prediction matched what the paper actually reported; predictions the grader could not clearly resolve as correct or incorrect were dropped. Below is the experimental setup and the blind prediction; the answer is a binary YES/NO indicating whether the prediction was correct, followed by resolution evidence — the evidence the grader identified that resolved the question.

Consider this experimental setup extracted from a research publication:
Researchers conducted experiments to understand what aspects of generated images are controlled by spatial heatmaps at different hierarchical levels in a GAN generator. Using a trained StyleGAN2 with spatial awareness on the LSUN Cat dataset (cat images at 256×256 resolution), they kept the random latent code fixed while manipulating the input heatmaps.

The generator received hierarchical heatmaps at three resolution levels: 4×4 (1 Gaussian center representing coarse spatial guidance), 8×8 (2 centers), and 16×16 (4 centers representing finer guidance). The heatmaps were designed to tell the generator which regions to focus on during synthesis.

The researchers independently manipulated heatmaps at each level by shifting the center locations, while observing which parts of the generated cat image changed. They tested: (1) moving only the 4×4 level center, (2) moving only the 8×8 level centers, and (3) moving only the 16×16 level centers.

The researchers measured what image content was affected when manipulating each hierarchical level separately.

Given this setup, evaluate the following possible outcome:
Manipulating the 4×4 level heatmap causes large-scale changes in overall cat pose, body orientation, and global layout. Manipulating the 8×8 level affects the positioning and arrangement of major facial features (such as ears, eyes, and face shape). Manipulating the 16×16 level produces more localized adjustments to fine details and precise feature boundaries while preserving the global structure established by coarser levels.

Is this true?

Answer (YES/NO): NO